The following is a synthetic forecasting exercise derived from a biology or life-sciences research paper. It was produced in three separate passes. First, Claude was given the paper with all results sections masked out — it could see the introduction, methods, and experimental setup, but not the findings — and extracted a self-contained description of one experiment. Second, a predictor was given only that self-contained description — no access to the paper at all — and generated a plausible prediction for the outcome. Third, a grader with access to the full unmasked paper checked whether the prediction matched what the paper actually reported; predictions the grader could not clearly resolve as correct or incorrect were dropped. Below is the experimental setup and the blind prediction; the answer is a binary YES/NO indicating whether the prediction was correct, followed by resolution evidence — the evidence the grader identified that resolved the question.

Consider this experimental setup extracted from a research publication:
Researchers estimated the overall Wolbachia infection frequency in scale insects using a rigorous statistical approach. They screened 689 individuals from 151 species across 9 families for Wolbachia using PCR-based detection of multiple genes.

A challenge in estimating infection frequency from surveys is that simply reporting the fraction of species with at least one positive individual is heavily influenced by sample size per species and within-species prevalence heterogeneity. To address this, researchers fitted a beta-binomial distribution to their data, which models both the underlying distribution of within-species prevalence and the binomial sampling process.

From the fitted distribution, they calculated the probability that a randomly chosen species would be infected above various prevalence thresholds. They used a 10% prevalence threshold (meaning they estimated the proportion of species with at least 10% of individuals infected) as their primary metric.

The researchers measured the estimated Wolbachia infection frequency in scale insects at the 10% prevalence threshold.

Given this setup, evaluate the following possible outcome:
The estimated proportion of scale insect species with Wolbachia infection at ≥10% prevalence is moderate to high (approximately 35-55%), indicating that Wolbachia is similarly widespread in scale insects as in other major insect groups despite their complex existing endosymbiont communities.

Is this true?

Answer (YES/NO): YES